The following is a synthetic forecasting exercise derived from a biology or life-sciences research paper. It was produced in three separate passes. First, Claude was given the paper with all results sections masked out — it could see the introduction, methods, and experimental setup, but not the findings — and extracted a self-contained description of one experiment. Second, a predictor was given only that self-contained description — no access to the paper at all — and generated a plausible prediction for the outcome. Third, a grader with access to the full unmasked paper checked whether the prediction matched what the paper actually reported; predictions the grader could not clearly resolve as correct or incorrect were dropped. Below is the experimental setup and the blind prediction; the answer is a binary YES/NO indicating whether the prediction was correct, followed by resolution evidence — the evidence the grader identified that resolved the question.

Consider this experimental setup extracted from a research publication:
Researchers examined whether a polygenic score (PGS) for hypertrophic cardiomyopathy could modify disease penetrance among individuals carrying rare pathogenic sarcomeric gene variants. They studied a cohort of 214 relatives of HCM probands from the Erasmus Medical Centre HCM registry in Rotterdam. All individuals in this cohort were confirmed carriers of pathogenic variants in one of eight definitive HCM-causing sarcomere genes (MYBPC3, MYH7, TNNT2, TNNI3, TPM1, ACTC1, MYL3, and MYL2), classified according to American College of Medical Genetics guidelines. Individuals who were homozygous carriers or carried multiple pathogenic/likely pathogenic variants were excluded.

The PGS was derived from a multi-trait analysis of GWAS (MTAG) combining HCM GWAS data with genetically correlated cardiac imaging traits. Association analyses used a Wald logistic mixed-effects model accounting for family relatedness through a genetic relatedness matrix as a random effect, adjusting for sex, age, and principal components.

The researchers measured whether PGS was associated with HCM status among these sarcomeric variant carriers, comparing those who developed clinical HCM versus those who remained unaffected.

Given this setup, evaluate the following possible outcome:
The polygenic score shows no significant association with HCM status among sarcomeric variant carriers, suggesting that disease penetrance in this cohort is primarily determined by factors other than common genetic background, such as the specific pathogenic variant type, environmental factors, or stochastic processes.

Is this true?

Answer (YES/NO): YES